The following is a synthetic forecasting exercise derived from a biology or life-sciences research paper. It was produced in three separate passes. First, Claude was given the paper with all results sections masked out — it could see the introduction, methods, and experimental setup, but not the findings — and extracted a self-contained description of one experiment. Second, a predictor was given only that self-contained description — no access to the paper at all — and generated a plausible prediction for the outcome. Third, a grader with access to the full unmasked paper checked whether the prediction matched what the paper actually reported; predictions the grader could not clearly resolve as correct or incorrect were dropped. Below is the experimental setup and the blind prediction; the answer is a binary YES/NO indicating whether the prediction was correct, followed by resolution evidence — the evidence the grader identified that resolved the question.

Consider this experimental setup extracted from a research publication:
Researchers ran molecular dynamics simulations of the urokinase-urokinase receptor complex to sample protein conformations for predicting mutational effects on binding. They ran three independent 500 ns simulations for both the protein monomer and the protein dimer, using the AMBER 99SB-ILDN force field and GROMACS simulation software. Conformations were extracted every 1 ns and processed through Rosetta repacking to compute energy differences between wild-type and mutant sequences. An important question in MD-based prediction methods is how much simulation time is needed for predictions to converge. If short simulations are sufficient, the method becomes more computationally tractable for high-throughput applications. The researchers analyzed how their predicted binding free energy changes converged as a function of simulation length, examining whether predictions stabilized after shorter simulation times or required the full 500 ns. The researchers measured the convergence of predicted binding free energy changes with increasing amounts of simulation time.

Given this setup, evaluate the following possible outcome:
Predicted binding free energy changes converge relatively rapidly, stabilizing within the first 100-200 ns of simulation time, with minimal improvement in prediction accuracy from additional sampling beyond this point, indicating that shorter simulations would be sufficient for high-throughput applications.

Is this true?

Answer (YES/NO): NO